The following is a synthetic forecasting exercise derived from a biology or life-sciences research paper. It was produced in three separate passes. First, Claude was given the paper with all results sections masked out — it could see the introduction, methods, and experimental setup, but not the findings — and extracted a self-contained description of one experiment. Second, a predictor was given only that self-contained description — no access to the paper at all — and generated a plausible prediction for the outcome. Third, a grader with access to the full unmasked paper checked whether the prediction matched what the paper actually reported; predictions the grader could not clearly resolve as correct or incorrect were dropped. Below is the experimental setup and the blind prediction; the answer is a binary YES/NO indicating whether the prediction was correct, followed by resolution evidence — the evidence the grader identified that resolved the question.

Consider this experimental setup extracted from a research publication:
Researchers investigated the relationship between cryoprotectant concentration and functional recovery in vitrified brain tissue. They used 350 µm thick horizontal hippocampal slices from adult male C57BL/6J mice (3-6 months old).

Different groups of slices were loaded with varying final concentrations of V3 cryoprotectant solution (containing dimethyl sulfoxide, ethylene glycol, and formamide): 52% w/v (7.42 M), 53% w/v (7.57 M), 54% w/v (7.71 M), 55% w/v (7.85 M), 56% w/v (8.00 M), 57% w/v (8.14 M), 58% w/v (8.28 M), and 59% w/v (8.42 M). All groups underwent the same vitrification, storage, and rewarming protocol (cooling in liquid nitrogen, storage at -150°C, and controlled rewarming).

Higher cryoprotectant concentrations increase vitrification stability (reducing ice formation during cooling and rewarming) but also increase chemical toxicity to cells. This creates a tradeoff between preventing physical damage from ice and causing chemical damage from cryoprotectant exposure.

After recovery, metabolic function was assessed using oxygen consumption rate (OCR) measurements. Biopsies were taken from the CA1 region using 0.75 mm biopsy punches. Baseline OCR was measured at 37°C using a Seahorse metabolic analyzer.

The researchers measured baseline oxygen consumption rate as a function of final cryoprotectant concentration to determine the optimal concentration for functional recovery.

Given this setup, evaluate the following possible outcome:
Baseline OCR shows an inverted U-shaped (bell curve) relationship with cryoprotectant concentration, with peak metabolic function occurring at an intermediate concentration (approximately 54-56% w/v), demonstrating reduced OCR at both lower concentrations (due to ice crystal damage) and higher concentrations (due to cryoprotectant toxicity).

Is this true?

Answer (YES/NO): NO